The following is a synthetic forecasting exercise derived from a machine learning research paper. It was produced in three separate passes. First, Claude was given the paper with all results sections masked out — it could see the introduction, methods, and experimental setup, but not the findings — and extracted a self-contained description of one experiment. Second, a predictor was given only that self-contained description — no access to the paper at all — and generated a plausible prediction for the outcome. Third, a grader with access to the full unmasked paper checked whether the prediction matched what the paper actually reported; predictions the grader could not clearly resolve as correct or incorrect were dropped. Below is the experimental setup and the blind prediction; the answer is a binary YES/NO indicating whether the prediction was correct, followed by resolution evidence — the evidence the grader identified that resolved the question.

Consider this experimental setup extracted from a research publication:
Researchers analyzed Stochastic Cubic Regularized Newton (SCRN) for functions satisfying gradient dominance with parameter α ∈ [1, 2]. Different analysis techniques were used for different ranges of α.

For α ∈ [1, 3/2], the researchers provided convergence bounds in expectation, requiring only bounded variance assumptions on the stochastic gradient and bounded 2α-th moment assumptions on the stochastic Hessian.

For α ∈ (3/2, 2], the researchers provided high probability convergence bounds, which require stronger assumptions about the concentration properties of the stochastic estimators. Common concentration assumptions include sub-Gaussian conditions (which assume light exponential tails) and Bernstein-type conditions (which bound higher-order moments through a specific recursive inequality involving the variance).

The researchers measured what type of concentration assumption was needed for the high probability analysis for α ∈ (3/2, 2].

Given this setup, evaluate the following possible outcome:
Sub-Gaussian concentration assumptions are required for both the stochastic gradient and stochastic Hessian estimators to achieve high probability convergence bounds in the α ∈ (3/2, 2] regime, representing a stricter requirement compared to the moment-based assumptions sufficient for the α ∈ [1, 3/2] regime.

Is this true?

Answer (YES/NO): NO